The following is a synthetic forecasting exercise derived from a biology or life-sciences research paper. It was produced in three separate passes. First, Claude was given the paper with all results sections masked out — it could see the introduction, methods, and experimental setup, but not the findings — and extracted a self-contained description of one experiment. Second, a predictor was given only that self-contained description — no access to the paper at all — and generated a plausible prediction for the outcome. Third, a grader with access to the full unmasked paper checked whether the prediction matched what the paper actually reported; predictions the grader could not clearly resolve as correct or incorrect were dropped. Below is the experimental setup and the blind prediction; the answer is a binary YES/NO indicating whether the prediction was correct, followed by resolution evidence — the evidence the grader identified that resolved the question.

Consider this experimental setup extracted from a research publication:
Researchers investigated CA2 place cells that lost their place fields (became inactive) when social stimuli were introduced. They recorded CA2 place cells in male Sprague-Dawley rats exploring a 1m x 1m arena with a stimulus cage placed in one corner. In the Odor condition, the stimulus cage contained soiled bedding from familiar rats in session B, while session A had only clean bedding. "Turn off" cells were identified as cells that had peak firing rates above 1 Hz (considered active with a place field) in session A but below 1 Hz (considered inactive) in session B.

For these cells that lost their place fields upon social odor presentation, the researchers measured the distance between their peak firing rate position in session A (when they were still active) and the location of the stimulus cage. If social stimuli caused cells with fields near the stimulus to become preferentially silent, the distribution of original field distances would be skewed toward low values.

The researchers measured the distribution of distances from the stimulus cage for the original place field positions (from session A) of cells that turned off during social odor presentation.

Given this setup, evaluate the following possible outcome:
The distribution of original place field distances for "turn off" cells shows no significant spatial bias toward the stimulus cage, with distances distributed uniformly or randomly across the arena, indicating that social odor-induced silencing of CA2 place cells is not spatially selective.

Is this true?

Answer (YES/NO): YES